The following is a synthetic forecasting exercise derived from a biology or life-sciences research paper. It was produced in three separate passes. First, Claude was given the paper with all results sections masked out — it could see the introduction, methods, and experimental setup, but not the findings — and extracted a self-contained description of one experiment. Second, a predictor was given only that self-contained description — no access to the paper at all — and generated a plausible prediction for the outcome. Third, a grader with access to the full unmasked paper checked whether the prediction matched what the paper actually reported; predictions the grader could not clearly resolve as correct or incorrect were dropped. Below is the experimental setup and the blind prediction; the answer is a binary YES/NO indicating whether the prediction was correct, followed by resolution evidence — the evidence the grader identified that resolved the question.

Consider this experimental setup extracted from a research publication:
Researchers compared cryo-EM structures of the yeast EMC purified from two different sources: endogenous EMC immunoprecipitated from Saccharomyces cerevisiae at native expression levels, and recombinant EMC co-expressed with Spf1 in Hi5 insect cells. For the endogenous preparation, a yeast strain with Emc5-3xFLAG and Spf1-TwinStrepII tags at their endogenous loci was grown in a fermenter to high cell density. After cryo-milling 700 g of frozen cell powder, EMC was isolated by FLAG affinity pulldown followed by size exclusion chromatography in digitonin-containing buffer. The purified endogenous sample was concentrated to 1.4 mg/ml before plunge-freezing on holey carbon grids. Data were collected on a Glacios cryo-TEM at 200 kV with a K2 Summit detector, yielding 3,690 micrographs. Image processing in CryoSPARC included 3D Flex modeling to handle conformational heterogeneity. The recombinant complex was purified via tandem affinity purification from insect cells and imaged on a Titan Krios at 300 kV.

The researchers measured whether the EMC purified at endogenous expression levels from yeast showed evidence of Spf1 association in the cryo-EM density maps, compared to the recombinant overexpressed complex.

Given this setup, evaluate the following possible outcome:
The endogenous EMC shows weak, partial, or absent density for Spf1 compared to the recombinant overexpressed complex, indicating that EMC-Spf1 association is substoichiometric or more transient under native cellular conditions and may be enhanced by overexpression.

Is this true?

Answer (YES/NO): NO